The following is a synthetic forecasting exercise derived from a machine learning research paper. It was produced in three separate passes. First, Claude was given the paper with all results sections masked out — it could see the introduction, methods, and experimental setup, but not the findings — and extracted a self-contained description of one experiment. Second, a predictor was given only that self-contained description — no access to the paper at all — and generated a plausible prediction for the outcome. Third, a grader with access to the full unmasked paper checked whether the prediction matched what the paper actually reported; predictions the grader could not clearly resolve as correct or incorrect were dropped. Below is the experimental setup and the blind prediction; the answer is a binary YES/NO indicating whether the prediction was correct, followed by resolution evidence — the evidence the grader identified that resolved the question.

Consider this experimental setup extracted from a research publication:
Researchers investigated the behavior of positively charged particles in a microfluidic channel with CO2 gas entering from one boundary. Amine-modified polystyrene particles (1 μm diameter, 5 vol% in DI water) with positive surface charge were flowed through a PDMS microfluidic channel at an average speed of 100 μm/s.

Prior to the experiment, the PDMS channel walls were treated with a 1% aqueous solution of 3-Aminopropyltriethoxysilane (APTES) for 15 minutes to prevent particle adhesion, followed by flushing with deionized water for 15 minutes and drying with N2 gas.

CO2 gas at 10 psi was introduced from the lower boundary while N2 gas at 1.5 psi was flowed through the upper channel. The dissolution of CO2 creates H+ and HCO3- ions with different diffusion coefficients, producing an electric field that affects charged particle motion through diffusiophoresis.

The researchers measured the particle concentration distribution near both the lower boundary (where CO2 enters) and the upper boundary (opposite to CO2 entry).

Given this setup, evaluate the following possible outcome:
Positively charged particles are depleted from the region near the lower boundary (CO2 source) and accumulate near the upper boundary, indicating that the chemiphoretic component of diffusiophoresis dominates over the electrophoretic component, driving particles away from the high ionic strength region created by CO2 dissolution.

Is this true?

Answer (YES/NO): NO